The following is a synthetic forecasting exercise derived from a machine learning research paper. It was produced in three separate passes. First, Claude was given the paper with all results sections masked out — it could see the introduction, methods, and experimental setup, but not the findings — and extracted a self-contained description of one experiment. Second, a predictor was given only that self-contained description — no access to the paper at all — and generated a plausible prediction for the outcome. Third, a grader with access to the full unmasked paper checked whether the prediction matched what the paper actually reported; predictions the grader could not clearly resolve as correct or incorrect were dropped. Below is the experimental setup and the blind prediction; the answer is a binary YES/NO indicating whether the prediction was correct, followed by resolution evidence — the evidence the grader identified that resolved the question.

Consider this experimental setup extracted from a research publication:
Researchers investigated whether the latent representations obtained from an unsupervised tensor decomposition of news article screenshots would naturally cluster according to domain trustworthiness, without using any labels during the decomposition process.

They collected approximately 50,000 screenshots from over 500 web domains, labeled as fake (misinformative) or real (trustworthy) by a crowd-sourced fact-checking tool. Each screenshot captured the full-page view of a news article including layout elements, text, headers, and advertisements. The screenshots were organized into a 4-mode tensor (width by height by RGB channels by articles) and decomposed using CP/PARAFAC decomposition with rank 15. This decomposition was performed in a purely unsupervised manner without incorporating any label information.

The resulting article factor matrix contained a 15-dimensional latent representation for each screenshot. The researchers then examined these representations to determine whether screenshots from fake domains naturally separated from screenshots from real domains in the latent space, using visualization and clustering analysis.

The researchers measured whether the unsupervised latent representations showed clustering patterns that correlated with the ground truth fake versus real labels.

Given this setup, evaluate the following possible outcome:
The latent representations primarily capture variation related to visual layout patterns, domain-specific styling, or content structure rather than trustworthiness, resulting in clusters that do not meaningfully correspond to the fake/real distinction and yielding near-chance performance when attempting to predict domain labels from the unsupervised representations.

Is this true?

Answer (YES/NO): NO